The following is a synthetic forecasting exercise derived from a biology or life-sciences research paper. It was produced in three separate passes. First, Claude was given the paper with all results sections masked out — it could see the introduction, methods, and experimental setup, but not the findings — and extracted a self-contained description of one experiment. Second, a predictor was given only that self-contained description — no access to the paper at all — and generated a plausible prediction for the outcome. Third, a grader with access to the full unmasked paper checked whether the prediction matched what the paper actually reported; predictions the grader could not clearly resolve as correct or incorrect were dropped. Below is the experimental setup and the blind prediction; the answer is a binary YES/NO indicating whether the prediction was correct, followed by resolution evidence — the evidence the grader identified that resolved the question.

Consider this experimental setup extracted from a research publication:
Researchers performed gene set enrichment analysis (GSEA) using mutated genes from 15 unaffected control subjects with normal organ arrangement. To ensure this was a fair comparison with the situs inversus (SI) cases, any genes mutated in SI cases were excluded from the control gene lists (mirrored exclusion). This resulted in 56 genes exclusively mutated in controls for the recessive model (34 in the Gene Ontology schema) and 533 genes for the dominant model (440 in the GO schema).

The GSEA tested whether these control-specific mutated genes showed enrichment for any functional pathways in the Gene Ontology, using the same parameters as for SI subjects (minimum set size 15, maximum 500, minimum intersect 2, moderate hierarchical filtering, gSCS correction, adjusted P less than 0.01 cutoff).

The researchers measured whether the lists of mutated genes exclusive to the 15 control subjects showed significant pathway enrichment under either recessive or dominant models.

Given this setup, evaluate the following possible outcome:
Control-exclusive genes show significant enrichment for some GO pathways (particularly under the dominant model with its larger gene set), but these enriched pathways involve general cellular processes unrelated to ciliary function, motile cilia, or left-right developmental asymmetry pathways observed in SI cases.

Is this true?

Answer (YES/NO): NO